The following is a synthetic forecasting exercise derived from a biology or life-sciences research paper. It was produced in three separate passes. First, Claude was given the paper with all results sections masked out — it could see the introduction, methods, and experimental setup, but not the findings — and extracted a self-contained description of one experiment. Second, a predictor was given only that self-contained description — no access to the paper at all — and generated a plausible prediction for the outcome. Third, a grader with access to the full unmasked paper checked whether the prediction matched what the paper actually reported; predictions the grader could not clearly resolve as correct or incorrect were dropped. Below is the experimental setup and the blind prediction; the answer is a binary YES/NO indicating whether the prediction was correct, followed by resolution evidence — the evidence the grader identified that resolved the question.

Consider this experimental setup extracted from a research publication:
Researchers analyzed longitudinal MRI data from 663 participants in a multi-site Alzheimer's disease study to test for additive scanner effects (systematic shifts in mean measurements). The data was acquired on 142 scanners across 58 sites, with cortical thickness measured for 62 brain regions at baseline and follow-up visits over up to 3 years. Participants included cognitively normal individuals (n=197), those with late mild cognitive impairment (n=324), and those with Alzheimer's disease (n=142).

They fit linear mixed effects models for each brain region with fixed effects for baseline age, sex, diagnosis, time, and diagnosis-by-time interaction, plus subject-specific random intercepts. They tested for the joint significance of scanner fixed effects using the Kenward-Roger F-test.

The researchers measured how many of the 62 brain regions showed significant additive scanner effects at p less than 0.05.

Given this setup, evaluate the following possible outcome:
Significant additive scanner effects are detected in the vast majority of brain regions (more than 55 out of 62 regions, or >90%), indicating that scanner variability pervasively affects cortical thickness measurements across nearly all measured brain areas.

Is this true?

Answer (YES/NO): YES